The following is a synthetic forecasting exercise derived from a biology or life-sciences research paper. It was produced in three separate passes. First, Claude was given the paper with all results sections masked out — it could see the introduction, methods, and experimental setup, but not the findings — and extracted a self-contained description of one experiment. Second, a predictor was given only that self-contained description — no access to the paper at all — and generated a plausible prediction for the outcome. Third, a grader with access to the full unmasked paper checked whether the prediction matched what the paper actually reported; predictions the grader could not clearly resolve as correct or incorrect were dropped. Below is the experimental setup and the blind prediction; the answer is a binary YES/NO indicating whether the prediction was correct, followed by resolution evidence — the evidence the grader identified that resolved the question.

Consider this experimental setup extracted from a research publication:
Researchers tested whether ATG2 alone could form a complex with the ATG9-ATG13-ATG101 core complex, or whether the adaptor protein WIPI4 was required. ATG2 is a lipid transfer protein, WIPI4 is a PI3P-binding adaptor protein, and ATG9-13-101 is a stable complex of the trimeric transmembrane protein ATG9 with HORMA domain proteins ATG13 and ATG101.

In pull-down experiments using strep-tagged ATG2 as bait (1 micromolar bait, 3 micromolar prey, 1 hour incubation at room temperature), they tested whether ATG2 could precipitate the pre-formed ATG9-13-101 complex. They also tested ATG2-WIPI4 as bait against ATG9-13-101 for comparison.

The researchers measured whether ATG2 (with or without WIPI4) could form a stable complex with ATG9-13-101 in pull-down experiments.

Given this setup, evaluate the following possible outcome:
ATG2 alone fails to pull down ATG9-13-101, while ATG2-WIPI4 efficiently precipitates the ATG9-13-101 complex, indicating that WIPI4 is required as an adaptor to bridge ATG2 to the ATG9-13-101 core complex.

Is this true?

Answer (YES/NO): NO